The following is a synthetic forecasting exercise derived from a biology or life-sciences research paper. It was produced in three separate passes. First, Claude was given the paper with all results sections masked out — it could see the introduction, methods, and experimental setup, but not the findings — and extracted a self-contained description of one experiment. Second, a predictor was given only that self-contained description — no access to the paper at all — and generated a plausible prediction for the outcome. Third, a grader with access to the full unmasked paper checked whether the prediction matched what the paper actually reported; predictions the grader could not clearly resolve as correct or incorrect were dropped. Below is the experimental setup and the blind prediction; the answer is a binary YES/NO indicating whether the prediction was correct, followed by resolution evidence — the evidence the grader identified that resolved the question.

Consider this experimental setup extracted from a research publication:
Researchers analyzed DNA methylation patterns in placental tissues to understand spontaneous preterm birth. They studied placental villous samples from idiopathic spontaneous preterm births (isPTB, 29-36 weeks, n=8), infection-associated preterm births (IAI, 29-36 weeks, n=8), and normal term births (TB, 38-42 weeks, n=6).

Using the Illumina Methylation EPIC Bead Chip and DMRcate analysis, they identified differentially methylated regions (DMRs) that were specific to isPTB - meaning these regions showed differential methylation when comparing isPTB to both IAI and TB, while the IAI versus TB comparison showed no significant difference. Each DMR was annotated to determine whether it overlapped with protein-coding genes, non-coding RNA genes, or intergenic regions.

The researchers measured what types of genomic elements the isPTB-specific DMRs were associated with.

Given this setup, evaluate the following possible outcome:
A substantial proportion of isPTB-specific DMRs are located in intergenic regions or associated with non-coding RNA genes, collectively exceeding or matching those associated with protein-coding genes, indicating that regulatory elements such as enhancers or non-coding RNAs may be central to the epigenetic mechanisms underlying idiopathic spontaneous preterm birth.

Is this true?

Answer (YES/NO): NO